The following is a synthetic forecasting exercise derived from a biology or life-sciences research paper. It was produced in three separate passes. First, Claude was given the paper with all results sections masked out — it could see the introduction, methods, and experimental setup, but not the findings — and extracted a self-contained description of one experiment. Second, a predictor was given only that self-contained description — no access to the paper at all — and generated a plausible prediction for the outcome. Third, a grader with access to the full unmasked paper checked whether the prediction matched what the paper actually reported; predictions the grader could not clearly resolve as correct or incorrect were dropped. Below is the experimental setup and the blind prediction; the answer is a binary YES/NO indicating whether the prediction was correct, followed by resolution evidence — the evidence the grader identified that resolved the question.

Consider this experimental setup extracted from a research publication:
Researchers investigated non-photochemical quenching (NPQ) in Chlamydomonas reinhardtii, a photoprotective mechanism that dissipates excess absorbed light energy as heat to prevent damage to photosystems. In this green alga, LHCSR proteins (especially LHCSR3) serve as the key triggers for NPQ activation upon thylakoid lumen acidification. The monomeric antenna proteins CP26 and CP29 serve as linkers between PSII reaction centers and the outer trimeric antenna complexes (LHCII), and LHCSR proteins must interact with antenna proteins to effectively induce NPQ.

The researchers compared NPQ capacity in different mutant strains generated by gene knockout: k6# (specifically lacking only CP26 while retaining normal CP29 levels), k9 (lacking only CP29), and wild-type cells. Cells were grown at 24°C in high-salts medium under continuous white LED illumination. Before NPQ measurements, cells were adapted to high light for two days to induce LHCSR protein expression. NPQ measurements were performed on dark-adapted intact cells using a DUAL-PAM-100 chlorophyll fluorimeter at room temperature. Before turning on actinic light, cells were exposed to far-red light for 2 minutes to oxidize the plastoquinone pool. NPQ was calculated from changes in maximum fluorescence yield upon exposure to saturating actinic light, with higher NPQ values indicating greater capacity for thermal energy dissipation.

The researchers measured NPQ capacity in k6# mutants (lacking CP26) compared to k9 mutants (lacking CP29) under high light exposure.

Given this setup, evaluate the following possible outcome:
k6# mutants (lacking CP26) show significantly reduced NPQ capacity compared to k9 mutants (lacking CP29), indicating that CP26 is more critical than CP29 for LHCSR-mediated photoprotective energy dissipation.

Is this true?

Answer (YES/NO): YES